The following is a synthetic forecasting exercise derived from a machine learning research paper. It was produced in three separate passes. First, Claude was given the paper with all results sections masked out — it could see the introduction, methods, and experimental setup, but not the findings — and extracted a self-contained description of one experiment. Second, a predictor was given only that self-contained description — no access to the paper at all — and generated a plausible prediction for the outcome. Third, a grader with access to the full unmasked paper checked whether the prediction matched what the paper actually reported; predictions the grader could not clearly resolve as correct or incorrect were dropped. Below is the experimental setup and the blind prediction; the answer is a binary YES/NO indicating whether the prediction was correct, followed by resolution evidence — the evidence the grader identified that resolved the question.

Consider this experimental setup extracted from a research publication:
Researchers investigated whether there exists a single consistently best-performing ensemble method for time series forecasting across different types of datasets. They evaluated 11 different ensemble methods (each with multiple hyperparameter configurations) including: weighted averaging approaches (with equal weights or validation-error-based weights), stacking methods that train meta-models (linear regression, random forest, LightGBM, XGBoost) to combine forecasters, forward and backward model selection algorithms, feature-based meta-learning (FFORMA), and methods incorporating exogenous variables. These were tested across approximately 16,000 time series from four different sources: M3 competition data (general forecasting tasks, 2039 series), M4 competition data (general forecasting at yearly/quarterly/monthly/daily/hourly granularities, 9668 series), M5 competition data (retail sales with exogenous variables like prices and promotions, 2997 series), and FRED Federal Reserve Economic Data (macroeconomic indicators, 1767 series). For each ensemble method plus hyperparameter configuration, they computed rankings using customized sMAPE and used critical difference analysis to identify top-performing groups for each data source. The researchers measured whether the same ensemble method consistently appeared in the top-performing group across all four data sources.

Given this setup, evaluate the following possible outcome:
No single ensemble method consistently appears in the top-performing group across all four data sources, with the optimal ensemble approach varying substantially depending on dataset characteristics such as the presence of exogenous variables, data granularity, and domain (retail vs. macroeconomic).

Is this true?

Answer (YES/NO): YES